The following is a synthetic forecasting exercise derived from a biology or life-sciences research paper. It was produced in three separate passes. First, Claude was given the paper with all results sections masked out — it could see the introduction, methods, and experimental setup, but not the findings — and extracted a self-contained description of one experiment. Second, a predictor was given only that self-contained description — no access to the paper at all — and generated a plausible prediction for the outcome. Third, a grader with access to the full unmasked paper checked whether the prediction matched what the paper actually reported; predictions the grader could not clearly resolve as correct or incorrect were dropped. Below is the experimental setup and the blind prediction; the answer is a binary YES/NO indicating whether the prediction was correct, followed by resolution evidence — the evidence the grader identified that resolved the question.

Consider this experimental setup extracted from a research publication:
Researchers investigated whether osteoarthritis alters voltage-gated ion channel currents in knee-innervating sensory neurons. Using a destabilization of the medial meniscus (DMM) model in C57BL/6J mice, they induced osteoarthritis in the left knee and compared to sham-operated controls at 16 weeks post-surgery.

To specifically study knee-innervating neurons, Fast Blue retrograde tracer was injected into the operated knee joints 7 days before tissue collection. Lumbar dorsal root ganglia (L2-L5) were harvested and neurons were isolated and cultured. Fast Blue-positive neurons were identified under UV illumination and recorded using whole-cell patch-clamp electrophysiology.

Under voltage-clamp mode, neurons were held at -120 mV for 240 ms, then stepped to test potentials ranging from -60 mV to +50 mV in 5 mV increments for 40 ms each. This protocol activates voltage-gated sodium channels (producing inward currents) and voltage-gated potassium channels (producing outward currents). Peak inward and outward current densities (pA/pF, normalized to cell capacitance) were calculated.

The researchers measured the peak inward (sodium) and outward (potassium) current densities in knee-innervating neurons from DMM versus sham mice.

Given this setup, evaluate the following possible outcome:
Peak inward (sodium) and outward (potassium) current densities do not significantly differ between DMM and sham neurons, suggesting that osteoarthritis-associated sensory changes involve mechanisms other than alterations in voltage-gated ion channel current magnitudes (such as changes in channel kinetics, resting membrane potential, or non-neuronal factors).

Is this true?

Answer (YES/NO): YES